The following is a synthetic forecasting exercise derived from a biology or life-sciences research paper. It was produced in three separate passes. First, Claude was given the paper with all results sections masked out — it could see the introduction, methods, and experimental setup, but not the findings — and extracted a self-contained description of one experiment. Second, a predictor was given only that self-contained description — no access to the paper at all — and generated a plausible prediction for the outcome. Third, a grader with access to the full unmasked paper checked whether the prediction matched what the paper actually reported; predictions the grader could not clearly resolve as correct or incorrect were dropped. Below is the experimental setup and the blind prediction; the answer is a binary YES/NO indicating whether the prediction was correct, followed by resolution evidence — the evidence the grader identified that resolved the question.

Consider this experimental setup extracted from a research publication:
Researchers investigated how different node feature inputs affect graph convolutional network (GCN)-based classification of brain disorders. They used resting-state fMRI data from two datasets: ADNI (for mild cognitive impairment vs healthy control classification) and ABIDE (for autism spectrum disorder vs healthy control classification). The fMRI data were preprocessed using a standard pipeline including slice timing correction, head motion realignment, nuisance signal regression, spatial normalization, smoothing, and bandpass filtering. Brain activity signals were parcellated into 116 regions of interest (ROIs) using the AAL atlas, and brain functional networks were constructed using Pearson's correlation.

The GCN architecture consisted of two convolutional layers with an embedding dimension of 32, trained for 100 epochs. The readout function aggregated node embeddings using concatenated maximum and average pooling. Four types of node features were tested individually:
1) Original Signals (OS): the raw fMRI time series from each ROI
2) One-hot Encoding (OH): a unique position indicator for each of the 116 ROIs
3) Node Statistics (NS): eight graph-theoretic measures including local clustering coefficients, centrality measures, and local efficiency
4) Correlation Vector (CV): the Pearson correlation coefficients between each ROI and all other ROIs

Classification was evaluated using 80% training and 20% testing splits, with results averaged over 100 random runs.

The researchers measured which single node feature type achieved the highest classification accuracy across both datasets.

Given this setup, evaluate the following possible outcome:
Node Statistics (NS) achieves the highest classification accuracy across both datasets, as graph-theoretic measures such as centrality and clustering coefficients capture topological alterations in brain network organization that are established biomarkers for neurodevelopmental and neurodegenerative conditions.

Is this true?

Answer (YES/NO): NO